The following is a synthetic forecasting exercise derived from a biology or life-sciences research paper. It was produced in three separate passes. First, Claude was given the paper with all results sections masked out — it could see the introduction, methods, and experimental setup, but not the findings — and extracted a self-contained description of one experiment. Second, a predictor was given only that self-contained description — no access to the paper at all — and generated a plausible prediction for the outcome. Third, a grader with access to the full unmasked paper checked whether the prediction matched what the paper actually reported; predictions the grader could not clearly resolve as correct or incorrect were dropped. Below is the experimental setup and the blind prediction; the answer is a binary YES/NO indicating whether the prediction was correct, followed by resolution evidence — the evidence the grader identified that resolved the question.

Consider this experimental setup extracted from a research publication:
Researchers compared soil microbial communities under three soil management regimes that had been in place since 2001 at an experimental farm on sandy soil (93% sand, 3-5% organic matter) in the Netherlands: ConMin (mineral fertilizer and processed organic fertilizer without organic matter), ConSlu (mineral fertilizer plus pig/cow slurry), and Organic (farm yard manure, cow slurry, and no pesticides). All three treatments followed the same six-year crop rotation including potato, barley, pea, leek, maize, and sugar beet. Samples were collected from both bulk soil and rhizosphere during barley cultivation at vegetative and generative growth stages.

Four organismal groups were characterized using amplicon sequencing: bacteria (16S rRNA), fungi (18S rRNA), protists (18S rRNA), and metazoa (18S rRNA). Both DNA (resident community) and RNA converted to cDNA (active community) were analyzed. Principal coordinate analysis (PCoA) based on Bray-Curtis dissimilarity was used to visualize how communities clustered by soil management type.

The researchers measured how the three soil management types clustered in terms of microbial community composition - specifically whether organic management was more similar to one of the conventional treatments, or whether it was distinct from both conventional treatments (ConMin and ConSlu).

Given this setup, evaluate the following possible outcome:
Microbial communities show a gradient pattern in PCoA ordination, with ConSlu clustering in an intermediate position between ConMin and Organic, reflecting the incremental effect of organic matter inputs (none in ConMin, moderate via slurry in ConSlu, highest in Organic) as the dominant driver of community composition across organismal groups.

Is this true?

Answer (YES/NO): NO